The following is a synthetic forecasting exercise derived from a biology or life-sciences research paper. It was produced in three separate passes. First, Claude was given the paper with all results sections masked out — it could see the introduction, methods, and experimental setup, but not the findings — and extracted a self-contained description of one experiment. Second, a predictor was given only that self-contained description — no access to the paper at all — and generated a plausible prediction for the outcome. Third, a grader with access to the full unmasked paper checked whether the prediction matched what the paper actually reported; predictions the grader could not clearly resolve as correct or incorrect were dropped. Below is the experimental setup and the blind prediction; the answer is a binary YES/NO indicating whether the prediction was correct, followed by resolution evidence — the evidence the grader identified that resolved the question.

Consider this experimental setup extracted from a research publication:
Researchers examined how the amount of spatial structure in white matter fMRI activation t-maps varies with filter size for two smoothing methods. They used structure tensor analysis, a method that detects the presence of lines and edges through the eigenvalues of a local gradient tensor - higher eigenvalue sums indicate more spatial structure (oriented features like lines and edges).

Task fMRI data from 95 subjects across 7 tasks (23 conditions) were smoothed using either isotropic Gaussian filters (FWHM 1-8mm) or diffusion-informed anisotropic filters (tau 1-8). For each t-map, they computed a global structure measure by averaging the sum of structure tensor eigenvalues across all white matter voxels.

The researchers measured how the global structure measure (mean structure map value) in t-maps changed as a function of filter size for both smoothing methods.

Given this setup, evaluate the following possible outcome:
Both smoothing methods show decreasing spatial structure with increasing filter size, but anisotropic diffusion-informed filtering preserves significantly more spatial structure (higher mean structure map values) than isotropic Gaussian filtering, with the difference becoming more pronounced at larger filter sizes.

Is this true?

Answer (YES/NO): YES